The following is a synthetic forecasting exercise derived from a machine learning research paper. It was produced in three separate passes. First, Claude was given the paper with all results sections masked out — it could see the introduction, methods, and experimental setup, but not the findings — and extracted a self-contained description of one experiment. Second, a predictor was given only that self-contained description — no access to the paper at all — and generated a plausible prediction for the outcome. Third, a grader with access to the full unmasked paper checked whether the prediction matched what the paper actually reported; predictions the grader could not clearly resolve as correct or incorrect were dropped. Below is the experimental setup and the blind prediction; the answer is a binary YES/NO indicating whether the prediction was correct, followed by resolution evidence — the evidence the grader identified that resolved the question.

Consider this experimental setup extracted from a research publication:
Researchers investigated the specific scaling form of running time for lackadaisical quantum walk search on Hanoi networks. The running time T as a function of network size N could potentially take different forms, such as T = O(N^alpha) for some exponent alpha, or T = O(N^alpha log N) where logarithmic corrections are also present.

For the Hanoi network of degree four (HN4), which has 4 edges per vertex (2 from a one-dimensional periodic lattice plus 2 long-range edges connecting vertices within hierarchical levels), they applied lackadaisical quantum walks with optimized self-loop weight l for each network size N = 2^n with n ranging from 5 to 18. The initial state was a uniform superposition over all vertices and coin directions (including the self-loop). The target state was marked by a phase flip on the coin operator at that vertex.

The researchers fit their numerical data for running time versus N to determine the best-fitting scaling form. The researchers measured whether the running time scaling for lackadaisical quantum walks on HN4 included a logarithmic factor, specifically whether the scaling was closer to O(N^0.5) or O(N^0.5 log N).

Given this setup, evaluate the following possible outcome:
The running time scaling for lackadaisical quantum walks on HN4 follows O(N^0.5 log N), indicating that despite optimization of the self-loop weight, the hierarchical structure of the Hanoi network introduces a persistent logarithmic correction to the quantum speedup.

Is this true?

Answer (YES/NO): YES